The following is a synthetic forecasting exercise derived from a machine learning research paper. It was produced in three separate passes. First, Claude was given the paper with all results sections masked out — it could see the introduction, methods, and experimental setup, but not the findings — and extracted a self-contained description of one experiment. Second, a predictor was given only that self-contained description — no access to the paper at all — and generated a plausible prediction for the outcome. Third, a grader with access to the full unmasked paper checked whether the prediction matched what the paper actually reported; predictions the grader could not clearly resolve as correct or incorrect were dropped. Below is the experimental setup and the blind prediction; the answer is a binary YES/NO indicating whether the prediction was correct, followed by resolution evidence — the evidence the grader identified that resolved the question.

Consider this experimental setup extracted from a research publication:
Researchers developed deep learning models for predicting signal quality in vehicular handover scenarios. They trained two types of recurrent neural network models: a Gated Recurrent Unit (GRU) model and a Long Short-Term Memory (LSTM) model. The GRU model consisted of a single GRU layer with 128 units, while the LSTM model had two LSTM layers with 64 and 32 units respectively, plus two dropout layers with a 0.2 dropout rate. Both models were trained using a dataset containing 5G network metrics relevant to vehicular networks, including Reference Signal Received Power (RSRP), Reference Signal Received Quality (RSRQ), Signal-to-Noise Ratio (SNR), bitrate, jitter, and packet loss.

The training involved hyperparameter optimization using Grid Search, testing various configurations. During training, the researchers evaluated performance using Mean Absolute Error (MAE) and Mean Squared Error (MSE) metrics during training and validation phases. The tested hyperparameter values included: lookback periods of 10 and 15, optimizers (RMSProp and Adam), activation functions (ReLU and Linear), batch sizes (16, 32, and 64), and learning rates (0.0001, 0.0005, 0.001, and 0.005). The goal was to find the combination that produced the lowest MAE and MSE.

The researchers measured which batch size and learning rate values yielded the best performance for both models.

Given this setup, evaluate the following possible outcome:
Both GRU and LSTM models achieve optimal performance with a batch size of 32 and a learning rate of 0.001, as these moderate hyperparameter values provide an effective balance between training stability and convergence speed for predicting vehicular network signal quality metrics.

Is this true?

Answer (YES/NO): NO